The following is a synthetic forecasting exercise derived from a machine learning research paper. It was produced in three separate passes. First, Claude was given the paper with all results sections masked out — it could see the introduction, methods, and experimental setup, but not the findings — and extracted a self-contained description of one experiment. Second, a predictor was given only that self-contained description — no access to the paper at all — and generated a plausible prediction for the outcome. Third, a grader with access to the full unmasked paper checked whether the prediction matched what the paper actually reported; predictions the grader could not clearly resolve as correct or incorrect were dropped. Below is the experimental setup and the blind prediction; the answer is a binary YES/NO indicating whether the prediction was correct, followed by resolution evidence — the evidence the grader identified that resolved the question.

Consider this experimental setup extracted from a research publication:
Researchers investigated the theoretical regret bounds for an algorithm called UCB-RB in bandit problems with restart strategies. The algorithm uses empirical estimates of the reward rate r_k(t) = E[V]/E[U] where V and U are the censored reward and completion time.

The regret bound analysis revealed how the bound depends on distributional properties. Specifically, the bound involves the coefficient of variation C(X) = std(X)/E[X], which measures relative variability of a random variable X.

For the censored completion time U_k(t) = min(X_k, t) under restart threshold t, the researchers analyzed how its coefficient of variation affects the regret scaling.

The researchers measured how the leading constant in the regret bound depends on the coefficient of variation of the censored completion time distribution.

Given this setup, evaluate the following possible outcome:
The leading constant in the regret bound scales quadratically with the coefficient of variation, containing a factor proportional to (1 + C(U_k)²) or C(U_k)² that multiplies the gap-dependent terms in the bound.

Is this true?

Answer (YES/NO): YES